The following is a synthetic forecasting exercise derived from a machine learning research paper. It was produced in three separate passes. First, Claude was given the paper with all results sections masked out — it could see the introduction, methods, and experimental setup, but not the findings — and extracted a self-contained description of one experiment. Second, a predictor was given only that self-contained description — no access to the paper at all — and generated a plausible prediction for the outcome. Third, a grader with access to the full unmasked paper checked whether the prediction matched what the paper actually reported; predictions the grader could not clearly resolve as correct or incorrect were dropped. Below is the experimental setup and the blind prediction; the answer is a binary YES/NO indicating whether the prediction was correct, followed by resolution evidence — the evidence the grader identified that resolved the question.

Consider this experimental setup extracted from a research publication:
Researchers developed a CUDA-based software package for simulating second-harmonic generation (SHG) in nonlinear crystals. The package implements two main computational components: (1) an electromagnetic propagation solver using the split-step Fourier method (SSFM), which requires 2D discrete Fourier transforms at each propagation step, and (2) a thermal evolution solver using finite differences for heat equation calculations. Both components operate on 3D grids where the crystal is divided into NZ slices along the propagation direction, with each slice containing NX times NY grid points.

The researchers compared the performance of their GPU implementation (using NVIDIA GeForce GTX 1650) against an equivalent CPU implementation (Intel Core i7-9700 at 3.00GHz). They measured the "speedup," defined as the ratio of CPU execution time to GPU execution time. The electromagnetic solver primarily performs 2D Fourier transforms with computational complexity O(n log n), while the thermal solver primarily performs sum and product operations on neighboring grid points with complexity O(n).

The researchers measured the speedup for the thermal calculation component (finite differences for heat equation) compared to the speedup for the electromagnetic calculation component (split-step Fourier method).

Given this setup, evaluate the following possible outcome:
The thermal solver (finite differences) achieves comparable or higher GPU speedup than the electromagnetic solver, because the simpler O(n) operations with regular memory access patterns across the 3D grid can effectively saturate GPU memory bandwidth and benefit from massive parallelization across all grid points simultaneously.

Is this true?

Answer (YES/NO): NO